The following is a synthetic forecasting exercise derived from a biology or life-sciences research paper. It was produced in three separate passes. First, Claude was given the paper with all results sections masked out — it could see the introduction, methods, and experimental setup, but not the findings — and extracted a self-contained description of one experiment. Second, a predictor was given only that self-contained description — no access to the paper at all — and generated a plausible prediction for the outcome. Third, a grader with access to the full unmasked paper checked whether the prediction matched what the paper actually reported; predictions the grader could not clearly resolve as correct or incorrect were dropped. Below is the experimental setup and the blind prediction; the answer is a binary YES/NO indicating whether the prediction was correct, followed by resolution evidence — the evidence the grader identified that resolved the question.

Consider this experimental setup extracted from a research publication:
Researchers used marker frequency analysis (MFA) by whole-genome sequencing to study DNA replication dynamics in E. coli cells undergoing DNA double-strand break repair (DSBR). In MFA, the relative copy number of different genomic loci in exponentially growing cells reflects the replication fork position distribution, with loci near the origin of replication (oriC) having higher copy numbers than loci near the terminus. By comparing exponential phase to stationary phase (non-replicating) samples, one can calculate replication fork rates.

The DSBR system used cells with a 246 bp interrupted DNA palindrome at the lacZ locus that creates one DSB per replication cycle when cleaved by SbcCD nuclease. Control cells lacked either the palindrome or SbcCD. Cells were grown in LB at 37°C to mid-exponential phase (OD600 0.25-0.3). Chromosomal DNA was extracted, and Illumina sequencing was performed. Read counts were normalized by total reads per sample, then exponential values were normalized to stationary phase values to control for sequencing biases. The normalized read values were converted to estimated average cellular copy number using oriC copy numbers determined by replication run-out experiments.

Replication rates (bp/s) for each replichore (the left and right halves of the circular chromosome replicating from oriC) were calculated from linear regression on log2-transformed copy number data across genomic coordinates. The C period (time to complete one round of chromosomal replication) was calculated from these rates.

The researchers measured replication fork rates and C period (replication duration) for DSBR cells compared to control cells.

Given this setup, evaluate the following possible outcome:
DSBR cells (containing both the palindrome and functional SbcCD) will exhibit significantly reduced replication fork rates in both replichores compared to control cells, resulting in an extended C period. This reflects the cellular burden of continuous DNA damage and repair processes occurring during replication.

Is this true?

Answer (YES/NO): NO